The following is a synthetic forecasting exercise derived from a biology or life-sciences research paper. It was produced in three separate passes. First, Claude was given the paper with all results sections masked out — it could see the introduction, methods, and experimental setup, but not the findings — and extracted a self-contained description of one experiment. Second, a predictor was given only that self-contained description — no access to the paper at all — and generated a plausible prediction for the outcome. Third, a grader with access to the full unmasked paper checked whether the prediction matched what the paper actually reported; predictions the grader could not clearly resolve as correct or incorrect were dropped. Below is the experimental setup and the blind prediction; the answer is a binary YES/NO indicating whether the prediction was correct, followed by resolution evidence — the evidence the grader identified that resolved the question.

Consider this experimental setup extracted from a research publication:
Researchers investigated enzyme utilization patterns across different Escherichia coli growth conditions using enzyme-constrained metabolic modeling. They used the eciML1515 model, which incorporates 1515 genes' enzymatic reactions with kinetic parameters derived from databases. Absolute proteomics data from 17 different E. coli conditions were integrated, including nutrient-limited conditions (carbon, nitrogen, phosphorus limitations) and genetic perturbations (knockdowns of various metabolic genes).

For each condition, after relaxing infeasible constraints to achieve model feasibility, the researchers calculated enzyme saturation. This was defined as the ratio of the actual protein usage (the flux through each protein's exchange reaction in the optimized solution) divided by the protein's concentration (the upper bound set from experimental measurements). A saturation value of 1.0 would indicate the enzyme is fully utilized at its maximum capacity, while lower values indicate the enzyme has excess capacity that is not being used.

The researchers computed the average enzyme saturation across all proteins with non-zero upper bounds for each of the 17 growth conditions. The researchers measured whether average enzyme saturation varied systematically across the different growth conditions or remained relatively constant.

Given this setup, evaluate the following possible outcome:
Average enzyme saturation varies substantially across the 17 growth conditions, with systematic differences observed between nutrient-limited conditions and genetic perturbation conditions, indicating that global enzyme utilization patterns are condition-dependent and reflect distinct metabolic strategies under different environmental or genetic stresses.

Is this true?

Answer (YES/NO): NO